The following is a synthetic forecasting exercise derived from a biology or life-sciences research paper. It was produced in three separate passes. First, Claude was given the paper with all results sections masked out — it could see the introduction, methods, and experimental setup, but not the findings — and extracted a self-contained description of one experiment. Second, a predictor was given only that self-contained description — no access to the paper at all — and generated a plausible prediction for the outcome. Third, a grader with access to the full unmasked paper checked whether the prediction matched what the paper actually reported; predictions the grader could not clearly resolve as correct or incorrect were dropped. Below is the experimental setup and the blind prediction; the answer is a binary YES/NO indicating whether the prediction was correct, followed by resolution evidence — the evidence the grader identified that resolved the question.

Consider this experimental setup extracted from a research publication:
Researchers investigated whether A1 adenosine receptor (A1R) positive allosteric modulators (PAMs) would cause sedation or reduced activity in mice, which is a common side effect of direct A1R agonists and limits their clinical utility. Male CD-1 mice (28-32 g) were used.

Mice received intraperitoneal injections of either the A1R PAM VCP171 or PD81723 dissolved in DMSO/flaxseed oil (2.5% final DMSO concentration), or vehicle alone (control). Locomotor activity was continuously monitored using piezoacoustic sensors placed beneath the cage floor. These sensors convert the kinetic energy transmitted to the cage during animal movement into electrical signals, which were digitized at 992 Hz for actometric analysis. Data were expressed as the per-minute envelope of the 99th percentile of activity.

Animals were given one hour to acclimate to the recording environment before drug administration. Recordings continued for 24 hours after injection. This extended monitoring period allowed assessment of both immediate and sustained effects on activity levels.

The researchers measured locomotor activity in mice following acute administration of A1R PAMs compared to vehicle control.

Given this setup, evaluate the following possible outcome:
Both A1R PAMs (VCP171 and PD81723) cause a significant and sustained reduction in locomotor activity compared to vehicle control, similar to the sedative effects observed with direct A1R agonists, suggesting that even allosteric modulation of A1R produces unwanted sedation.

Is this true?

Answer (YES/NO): NO